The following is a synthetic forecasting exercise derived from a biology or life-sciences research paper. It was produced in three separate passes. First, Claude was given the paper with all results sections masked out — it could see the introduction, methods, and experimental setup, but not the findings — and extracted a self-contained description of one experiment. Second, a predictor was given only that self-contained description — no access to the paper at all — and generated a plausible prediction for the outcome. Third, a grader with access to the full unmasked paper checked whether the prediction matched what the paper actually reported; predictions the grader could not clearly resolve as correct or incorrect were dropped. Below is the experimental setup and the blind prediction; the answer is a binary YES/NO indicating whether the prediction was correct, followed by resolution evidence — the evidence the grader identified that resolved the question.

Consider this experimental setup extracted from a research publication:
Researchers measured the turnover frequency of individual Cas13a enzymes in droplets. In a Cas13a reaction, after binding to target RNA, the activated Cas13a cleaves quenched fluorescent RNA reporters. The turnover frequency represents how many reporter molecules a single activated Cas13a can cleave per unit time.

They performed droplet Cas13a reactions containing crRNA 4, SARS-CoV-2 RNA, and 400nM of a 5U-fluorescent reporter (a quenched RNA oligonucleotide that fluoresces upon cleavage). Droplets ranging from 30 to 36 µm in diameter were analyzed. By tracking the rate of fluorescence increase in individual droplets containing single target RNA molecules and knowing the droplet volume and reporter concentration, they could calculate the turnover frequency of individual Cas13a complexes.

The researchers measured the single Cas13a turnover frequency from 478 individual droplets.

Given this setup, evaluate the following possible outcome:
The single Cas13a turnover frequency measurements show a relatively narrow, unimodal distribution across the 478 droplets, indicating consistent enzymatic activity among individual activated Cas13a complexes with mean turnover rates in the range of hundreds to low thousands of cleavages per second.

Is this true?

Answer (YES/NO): YES